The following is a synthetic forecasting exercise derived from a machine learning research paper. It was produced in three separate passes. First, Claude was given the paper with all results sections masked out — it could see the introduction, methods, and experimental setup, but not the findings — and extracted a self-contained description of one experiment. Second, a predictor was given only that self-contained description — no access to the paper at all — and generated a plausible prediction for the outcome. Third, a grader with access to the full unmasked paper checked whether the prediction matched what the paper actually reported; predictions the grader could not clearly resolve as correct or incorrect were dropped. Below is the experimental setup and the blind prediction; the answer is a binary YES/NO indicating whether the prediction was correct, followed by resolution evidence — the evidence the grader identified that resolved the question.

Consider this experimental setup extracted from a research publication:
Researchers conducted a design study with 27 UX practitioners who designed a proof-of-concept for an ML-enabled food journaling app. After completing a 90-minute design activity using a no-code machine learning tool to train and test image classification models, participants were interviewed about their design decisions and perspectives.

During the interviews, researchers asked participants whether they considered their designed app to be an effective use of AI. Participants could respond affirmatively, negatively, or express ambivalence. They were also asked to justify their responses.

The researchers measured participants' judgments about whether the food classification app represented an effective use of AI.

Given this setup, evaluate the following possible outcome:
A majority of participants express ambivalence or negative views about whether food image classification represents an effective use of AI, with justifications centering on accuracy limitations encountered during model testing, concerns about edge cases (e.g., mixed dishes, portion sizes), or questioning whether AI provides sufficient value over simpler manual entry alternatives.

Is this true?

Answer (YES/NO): NO